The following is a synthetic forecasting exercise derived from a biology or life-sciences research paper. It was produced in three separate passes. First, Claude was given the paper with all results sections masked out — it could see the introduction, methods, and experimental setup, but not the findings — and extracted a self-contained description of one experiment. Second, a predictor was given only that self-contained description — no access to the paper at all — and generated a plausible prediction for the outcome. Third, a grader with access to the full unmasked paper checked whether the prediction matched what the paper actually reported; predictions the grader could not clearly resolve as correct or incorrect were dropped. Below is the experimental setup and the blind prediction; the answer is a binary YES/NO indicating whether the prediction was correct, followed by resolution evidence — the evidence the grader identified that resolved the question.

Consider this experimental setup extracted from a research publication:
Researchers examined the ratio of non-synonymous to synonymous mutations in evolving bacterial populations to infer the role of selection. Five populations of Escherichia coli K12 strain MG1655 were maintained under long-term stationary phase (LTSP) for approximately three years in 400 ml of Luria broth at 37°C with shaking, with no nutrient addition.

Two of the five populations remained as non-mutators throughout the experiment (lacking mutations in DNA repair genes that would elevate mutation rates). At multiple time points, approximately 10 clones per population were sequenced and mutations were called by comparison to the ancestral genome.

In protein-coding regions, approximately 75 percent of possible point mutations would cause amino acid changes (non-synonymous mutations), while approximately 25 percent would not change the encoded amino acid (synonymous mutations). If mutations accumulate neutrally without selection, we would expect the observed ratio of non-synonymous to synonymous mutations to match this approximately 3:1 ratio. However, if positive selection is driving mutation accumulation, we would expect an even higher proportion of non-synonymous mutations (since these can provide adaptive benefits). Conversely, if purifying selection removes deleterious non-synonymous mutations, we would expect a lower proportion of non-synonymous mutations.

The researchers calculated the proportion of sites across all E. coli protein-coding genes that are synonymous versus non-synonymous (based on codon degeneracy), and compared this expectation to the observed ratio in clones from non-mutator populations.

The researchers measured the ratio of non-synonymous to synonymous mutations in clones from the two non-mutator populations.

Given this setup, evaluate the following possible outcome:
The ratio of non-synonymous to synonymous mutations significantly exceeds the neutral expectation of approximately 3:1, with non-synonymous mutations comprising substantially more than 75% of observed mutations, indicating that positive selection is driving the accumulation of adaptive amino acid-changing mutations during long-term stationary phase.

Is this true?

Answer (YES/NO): YES